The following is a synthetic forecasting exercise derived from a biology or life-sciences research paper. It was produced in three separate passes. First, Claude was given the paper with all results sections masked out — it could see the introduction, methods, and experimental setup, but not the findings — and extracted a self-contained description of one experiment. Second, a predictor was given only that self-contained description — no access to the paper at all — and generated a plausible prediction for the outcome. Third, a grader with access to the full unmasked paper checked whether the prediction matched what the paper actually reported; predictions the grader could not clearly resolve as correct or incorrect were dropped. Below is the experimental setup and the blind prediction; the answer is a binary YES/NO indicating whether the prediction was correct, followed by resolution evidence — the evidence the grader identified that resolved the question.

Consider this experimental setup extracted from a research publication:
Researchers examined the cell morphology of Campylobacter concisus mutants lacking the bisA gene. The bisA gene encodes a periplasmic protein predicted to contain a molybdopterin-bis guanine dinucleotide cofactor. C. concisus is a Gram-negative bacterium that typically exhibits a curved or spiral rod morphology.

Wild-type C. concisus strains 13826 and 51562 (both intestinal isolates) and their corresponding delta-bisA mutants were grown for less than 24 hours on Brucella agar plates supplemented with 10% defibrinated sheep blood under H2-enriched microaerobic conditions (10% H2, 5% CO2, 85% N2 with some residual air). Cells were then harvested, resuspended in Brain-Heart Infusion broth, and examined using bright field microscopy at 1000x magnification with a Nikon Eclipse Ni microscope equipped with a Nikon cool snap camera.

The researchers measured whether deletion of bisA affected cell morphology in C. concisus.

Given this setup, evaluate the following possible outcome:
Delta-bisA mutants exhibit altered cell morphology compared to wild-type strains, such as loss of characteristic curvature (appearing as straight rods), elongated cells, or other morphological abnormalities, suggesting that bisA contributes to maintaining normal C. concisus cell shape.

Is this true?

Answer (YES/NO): YES